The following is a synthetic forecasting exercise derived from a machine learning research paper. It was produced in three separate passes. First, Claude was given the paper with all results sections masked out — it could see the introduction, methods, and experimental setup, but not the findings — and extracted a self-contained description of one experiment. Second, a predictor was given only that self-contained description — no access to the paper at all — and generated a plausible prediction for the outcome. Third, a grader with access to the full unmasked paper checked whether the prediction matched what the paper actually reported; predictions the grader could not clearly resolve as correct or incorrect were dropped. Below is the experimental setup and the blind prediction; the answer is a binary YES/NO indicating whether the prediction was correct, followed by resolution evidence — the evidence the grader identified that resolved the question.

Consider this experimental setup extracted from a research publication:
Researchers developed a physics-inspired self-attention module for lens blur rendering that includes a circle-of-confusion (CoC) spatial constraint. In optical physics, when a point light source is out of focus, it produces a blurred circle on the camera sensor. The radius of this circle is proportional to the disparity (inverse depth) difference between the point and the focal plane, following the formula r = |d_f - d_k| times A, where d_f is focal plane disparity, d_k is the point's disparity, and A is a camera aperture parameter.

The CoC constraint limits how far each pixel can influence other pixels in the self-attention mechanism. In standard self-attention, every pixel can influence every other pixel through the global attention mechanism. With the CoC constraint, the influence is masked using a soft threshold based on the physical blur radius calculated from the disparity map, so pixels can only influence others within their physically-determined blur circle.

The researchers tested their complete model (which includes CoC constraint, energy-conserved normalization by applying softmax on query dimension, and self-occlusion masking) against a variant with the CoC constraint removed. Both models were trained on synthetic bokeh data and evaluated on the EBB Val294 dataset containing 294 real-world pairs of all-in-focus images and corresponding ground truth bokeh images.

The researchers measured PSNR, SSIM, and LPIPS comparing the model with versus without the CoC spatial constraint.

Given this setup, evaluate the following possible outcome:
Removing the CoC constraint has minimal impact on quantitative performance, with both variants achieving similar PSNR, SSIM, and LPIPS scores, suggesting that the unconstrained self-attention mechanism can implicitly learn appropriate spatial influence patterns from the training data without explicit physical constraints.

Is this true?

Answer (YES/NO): NO